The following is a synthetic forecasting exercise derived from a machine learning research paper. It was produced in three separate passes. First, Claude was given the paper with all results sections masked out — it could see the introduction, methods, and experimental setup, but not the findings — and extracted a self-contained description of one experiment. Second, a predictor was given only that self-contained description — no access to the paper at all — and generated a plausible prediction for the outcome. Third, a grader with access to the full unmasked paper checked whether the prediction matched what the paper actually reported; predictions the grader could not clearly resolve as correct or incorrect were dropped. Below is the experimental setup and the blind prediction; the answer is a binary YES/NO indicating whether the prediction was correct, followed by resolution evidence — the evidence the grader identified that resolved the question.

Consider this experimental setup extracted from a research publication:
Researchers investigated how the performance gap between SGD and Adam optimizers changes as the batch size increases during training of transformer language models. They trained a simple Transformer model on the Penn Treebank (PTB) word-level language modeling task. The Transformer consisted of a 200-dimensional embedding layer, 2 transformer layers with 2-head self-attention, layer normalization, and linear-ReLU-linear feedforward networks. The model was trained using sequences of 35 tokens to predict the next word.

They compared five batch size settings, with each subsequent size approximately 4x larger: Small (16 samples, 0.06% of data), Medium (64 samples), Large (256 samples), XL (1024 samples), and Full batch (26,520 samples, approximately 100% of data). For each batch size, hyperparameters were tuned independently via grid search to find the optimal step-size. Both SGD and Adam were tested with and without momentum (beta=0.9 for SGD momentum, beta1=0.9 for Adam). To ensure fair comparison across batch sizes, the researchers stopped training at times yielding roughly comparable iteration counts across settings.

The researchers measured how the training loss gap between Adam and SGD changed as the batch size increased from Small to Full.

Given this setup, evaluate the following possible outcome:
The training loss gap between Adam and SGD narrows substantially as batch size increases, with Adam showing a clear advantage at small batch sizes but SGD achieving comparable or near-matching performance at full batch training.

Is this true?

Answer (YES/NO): NO